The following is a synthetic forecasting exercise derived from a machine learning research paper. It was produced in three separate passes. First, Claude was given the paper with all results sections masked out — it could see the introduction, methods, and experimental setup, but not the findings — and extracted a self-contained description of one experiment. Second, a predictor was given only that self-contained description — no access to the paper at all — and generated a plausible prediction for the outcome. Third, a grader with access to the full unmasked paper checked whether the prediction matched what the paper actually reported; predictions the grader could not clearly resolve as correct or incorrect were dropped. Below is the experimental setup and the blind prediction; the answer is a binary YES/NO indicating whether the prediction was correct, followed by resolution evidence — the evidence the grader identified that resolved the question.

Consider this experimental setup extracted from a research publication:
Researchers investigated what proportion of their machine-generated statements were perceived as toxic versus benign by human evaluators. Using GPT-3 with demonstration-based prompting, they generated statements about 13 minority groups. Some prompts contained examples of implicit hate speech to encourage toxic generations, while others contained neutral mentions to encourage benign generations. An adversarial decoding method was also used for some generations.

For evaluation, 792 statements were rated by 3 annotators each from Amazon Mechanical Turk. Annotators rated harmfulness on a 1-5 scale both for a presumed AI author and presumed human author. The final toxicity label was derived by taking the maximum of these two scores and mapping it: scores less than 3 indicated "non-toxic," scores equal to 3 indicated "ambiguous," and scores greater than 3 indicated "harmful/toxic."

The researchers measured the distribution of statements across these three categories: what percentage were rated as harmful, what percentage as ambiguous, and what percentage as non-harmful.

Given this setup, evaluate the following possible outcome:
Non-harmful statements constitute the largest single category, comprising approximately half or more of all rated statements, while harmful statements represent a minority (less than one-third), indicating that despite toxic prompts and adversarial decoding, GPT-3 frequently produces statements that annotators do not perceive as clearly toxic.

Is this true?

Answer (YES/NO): YES